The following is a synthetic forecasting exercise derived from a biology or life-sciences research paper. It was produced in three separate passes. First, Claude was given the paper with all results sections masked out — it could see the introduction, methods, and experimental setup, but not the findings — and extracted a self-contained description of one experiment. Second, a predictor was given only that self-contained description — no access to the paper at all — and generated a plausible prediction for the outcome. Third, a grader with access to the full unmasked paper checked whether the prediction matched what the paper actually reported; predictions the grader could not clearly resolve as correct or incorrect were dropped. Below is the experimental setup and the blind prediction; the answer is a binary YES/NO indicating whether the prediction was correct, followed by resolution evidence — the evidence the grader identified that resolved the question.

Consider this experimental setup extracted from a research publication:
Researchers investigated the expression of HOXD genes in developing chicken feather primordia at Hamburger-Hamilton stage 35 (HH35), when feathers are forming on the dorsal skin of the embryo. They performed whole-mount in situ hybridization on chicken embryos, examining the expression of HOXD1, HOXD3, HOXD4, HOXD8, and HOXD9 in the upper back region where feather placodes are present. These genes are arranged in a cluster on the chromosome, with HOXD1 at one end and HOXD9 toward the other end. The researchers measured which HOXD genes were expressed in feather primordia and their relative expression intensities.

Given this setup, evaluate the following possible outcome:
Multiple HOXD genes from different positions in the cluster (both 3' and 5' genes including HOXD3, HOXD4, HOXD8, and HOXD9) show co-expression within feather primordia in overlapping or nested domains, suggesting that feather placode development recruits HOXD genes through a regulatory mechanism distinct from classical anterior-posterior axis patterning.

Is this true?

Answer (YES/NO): YES